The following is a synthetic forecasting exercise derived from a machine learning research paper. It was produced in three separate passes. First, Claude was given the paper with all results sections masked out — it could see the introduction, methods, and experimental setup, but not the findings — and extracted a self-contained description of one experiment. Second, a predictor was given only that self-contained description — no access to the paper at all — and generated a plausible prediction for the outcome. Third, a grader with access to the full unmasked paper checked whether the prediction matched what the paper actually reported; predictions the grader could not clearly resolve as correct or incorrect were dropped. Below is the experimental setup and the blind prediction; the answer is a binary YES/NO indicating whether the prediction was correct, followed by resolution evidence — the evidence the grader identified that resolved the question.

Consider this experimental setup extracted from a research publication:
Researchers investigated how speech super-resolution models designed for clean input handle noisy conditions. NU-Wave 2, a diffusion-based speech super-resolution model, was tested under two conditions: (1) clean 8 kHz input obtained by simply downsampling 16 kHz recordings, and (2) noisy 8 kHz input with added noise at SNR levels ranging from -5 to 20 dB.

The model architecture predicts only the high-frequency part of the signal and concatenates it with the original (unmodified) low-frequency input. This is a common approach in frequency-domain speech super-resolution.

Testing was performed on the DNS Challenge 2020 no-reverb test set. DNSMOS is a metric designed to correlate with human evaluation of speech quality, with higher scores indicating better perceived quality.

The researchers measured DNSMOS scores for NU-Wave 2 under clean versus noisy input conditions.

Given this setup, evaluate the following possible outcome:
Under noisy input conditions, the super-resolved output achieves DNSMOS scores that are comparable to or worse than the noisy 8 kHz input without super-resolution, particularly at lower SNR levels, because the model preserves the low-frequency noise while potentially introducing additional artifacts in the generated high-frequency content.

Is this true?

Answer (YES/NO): YES